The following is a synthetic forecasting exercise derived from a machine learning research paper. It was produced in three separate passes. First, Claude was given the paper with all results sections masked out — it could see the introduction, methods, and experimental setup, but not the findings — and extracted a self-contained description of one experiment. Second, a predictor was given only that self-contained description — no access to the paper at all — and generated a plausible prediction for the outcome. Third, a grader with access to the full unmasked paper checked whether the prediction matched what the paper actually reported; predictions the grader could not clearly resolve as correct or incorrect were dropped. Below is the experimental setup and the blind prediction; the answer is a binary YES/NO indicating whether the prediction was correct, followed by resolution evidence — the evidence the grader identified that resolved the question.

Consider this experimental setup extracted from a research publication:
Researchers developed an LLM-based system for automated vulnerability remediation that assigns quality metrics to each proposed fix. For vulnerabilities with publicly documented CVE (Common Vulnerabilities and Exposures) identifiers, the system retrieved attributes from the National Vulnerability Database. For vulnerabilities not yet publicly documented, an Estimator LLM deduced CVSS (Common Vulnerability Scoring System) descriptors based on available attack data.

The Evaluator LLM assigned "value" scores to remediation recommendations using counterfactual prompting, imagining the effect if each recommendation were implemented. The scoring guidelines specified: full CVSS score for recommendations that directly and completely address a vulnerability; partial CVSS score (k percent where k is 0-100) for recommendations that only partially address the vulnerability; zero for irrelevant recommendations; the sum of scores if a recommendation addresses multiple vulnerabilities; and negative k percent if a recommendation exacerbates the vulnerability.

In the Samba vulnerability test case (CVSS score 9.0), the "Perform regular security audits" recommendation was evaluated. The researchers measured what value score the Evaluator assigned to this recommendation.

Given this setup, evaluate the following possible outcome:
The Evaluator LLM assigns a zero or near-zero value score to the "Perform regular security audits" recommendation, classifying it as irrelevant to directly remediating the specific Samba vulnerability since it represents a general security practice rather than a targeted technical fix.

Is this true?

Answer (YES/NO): NO